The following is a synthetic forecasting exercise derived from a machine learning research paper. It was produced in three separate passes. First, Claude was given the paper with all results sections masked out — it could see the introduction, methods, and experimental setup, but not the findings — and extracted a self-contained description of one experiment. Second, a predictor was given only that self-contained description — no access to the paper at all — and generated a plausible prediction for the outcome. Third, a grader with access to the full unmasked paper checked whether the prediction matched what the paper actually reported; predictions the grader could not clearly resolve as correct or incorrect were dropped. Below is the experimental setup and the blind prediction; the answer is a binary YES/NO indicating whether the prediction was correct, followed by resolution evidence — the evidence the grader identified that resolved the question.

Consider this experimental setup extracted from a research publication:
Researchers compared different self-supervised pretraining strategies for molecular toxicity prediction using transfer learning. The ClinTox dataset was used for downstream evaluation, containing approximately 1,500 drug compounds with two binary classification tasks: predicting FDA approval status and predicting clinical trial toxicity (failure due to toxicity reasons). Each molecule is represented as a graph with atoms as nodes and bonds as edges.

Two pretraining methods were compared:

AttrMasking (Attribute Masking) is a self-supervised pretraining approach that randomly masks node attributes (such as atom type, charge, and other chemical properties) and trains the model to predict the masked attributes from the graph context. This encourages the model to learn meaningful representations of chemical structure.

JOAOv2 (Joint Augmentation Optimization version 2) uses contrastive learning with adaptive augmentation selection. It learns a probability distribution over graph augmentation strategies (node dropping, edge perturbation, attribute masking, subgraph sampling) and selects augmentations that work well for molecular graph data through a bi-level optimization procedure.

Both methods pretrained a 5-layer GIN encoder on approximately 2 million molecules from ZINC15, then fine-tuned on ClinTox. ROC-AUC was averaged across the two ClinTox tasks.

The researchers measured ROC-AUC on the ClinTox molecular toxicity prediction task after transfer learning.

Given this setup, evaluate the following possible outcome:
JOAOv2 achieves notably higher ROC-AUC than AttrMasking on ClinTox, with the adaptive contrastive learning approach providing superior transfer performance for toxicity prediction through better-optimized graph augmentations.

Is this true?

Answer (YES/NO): YES